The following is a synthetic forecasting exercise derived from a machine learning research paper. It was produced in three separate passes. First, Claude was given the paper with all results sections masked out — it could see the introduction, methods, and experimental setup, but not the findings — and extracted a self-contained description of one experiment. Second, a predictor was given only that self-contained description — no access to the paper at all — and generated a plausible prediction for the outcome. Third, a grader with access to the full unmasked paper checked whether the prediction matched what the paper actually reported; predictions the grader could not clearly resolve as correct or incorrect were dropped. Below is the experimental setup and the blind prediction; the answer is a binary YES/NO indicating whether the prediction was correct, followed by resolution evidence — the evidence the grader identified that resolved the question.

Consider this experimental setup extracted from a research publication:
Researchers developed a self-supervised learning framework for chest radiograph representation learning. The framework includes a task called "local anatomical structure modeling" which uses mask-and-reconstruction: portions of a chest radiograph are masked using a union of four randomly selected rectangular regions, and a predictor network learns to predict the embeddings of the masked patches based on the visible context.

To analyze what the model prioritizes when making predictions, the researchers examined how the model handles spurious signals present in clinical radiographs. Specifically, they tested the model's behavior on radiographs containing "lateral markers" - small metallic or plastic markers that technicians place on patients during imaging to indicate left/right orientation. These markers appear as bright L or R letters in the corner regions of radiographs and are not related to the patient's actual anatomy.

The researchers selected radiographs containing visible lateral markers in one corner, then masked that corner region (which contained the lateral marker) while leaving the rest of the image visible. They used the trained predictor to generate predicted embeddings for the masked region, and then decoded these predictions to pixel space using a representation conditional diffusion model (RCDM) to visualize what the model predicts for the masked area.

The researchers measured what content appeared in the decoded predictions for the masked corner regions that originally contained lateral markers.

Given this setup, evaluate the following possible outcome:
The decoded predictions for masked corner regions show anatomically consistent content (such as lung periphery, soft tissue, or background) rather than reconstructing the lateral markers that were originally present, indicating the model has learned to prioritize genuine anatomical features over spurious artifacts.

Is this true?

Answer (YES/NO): YES